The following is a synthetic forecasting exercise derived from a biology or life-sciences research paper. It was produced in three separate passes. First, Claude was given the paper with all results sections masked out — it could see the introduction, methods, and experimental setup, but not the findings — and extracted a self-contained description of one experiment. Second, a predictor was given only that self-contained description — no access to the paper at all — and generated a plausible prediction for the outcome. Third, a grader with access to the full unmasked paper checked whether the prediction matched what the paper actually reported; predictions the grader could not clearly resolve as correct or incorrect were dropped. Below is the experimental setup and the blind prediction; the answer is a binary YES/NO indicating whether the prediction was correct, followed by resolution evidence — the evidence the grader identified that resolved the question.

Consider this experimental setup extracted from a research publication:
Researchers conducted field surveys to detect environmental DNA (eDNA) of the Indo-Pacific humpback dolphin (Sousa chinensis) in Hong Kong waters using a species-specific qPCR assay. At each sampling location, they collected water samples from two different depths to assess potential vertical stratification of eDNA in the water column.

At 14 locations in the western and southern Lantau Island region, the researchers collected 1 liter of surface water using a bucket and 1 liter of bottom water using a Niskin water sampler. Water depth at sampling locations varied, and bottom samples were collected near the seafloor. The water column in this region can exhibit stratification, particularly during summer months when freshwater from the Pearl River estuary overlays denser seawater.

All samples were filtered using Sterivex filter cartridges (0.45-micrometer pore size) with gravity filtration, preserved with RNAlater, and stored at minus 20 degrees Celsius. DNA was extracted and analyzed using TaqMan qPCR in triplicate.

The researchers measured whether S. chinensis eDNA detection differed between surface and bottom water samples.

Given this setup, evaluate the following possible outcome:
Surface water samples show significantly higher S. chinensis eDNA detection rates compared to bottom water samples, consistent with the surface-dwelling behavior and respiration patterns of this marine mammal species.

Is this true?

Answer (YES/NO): NO